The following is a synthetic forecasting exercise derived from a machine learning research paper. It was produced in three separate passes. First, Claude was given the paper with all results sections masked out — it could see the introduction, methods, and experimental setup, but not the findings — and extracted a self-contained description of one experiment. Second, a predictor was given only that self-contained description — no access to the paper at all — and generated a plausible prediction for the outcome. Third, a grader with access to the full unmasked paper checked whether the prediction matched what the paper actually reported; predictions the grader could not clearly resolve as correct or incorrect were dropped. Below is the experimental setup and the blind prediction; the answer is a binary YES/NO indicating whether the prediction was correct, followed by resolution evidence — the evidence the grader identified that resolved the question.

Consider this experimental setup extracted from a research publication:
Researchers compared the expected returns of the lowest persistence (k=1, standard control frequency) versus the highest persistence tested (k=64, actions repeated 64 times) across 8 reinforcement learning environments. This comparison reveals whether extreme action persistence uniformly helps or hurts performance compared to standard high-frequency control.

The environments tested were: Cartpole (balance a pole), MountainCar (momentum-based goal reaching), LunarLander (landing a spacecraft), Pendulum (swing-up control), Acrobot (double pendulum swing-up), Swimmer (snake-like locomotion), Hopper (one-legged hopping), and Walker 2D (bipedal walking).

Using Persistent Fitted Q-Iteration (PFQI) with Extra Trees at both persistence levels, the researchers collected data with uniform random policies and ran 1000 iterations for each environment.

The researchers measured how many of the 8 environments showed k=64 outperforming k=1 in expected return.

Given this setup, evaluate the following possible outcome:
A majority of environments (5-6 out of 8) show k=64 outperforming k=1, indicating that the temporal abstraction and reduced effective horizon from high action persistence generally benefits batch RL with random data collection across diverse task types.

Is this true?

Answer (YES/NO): NO